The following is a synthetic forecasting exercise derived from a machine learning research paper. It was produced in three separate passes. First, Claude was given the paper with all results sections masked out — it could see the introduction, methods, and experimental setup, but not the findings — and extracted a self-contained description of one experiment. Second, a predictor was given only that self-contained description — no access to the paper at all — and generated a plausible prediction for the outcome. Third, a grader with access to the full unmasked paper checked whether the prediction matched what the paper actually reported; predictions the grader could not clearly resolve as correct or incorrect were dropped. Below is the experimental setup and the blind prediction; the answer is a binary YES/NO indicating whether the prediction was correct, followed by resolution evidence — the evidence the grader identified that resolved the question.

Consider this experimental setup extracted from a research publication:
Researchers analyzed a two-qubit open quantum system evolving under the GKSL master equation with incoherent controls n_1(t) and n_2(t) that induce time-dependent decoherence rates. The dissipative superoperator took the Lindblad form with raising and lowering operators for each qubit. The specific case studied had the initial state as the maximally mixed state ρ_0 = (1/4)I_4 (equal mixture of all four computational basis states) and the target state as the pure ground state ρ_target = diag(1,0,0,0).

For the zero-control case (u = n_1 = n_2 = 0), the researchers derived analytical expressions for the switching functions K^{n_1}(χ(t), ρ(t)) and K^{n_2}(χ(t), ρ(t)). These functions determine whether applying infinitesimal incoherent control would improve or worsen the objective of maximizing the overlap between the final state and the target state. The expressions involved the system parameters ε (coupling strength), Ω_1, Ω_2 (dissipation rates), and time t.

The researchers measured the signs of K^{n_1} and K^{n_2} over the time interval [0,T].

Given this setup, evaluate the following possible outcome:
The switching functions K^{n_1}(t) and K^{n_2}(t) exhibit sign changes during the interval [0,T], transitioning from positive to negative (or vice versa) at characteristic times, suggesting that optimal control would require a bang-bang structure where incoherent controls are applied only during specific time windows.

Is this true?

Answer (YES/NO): NO